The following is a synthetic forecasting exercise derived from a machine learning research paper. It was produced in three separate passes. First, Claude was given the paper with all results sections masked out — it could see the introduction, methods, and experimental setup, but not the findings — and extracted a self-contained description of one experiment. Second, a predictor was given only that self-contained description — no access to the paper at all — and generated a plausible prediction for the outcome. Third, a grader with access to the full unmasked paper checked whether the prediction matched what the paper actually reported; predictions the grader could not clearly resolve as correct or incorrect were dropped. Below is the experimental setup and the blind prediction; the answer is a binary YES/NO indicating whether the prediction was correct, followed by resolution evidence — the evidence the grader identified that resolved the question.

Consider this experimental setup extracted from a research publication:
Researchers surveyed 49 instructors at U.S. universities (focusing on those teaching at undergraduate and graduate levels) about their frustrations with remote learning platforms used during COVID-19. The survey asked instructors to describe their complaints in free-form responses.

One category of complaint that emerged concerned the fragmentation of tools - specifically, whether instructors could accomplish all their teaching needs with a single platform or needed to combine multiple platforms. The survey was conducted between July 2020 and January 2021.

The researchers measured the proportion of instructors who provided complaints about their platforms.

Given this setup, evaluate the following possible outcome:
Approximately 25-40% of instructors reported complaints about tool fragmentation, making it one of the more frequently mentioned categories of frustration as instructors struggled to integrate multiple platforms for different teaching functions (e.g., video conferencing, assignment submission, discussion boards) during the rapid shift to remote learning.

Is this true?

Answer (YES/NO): NO